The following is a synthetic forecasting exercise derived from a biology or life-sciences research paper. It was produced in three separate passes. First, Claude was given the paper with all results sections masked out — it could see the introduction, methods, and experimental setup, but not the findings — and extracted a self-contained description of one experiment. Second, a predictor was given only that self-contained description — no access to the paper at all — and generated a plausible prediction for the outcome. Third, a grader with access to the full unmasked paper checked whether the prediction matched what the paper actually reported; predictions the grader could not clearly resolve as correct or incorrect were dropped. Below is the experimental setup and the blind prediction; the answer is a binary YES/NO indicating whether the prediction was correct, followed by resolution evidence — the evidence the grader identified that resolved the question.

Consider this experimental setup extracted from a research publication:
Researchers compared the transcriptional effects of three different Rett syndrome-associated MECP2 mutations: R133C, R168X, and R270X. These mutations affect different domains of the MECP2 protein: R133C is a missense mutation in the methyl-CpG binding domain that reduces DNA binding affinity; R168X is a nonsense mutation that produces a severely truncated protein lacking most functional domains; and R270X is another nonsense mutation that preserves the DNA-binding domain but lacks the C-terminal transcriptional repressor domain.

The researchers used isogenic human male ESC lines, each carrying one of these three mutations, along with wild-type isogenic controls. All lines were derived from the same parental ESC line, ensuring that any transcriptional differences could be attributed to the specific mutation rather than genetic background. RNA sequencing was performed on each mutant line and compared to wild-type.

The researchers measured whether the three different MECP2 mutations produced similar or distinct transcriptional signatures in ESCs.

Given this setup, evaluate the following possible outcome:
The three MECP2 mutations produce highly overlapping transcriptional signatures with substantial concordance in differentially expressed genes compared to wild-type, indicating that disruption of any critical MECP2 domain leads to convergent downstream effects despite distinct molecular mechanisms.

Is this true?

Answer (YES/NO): NO